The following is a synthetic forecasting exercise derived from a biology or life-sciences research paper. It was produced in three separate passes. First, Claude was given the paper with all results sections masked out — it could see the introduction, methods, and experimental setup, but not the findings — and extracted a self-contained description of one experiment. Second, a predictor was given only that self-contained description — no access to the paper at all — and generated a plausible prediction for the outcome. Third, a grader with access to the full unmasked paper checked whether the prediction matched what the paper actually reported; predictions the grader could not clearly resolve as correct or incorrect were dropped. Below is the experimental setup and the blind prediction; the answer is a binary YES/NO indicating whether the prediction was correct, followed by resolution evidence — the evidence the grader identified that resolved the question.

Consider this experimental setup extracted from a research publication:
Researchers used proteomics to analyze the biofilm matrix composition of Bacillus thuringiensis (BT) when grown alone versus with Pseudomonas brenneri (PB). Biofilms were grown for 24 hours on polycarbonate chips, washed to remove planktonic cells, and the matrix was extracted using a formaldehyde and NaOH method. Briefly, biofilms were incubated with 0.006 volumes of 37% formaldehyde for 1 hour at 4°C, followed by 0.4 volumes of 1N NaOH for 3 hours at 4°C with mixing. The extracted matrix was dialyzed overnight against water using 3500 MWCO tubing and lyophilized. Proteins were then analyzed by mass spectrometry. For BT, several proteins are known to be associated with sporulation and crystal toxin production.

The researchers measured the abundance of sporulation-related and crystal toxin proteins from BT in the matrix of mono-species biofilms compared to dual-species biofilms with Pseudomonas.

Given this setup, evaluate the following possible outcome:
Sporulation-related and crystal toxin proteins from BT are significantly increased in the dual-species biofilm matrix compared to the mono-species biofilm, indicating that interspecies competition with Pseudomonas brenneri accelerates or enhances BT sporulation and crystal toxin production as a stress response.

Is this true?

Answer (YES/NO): NO